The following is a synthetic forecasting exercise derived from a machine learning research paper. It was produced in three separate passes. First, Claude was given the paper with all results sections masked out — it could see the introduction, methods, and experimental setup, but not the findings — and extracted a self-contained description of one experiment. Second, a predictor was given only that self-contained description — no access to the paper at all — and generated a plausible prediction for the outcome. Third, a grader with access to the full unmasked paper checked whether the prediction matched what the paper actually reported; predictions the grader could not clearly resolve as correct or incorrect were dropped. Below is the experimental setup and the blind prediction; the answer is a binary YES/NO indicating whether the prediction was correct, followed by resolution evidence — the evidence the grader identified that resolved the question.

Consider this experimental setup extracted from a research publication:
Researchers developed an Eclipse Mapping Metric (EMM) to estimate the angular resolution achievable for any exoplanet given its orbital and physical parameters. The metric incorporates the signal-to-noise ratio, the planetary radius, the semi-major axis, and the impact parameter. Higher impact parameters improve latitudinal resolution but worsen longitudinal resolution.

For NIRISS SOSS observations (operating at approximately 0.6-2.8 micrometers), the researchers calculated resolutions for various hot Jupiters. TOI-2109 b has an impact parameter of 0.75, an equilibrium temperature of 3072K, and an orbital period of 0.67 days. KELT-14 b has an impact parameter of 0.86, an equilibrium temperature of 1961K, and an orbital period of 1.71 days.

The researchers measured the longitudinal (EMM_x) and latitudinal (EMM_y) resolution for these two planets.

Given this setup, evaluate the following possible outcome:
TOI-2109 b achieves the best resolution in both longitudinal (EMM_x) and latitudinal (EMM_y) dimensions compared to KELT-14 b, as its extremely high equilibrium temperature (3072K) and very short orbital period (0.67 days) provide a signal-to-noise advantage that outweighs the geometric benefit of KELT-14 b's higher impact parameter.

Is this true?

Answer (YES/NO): NO